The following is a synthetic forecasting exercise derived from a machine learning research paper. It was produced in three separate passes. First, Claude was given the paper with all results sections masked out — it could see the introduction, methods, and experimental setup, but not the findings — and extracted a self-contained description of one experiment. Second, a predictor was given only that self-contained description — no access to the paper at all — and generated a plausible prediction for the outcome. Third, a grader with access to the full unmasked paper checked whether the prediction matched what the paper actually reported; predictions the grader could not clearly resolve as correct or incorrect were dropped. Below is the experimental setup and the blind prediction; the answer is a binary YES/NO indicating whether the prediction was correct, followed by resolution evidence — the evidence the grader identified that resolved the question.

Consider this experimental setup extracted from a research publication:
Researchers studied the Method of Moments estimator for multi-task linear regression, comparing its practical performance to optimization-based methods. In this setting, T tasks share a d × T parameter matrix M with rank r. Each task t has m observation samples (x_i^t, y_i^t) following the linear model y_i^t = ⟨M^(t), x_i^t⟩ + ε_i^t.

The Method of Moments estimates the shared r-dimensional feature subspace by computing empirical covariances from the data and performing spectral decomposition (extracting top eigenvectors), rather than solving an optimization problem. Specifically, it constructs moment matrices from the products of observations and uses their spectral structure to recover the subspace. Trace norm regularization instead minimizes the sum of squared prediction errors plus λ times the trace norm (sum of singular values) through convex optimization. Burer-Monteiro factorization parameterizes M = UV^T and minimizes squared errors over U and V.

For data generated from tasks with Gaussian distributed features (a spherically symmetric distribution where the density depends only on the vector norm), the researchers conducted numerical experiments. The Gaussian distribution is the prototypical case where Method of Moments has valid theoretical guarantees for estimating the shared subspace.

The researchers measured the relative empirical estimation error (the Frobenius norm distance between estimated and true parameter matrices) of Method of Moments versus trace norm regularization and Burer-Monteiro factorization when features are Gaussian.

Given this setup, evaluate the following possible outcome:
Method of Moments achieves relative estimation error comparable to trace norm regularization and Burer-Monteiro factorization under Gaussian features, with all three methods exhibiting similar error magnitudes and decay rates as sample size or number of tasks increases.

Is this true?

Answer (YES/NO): NO